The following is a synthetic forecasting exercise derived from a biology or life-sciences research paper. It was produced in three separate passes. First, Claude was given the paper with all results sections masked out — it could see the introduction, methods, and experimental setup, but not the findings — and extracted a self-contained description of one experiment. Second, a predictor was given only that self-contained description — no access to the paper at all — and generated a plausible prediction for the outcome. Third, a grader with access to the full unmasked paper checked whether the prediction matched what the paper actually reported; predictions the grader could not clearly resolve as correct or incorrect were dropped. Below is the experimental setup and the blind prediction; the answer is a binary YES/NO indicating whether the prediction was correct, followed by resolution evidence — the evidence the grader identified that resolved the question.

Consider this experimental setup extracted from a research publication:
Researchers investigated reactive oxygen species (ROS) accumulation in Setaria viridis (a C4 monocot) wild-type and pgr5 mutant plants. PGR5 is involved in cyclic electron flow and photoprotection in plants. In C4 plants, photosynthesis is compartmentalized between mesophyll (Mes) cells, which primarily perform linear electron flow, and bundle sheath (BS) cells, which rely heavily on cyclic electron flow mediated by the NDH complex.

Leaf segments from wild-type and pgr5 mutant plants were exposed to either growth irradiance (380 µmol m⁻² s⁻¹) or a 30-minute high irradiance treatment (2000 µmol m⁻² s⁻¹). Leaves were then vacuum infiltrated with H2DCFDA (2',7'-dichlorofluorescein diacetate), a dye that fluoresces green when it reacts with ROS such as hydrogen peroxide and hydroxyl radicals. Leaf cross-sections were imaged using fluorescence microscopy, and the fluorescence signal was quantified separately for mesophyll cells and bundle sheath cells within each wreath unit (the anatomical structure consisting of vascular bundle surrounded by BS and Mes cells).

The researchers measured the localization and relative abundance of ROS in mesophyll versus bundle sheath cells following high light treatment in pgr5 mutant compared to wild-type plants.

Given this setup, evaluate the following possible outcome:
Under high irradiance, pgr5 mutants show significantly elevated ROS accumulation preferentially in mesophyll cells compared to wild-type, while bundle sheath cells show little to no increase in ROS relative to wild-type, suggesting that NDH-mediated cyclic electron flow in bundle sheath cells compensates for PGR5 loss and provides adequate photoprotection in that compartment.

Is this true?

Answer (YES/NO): NO